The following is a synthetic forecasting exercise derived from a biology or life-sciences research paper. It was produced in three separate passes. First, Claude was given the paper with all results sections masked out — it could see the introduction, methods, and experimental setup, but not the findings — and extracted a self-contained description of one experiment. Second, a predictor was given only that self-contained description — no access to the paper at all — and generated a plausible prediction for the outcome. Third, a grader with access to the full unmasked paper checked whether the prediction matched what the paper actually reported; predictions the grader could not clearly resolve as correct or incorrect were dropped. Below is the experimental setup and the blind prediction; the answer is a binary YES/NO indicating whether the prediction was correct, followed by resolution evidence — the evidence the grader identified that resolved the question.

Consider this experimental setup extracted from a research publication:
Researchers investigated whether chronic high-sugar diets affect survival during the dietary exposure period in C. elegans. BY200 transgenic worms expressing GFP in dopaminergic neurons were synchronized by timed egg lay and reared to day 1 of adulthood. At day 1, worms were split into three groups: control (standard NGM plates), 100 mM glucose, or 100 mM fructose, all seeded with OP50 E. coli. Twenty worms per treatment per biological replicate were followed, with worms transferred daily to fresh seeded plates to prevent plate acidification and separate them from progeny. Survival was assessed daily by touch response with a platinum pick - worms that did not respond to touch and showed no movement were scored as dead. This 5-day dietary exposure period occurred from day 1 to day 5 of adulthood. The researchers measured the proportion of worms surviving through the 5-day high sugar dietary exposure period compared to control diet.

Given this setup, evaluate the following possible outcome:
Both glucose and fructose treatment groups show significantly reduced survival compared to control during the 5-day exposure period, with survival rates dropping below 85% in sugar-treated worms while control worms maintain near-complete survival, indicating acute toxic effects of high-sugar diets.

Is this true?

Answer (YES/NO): NO